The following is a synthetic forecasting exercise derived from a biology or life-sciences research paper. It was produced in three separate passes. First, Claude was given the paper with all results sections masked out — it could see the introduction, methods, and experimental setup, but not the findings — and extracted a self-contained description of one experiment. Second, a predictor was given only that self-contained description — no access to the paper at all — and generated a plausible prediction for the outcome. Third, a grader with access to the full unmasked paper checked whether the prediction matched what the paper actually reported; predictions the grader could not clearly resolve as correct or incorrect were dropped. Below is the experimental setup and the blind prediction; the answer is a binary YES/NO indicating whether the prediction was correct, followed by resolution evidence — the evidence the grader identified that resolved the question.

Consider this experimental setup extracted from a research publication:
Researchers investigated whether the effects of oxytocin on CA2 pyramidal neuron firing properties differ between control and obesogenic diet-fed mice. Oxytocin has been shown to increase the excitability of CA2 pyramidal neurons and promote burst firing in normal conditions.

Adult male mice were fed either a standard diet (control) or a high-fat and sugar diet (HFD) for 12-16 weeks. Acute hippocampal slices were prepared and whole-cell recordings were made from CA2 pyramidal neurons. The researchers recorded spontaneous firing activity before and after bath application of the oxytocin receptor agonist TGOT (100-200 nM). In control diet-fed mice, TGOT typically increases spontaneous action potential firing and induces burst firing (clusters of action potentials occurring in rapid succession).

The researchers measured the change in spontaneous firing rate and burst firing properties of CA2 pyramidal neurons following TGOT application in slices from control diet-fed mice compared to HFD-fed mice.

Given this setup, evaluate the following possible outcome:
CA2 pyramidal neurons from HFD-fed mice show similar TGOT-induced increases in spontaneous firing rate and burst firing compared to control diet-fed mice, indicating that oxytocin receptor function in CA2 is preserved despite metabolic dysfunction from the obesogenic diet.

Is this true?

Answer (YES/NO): NO